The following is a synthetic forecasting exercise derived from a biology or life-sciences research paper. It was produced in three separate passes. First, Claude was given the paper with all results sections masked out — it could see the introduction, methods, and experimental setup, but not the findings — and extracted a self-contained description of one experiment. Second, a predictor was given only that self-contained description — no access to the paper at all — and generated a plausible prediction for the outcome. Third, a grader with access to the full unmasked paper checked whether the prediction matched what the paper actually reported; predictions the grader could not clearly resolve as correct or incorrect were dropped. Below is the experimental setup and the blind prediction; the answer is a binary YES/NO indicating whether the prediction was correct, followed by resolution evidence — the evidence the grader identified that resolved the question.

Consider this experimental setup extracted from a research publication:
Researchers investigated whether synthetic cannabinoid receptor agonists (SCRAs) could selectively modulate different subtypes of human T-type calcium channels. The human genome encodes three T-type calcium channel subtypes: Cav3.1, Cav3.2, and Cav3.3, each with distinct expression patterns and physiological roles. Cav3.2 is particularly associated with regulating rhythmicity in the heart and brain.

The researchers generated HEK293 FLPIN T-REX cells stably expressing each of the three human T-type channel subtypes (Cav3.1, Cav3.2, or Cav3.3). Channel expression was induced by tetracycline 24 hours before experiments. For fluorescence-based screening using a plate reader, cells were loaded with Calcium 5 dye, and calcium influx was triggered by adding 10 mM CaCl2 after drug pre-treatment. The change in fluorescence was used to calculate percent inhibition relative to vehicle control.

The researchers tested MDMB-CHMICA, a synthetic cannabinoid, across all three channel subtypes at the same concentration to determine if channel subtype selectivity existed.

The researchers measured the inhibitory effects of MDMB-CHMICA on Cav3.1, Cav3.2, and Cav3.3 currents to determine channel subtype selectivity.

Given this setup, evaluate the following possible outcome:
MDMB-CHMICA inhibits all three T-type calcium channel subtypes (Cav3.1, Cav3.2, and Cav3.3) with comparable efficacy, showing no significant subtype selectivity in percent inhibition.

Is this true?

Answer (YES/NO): NO